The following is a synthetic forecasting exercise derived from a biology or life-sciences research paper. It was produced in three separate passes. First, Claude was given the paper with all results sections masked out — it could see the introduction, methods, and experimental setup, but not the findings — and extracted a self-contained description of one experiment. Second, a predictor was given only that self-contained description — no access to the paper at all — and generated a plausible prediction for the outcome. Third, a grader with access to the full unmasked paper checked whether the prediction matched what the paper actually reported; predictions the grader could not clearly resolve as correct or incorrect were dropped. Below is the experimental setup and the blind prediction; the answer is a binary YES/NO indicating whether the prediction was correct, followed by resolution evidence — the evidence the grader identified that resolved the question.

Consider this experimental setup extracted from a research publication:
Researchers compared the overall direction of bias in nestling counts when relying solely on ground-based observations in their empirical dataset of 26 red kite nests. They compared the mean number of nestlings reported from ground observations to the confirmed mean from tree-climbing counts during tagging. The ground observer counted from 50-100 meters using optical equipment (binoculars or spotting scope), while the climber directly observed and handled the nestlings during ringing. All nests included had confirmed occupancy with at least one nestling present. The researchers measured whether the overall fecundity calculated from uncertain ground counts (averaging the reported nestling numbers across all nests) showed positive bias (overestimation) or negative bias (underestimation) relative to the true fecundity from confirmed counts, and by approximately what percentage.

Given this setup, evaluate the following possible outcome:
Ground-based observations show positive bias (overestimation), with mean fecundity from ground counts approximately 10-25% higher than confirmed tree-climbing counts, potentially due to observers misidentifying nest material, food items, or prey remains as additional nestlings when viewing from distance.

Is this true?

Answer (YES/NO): NO